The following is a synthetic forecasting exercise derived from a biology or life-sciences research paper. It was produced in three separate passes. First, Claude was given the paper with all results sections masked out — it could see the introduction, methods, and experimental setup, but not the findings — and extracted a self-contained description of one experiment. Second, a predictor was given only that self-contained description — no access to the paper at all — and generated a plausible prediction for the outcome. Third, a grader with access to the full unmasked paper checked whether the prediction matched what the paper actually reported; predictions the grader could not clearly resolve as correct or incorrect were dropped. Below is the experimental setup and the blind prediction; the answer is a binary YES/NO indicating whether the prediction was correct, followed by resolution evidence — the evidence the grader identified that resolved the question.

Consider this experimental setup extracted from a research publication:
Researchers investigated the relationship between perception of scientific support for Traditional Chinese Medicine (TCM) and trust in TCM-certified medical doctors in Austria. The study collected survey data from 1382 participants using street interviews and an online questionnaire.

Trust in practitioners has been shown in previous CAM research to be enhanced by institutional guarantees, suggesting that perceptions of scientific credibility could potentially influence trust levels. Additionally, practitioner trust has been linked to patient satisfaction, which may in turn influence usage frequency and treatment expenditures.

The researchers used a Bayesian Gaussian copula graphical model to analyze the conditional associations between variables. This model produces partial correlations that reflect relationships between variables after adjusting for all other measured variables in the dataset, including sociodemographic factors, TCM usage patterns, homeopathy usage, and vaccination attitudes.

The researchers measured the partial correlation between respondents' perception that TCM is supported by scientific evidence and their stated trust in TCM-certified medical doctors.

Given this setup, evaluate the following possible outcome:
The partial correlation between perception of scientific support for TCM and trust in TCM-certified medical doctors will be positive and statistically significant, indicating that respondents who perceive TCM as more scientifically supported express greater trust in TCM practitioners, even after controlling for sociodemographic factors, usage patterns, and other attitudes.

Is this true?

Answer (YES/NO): YES